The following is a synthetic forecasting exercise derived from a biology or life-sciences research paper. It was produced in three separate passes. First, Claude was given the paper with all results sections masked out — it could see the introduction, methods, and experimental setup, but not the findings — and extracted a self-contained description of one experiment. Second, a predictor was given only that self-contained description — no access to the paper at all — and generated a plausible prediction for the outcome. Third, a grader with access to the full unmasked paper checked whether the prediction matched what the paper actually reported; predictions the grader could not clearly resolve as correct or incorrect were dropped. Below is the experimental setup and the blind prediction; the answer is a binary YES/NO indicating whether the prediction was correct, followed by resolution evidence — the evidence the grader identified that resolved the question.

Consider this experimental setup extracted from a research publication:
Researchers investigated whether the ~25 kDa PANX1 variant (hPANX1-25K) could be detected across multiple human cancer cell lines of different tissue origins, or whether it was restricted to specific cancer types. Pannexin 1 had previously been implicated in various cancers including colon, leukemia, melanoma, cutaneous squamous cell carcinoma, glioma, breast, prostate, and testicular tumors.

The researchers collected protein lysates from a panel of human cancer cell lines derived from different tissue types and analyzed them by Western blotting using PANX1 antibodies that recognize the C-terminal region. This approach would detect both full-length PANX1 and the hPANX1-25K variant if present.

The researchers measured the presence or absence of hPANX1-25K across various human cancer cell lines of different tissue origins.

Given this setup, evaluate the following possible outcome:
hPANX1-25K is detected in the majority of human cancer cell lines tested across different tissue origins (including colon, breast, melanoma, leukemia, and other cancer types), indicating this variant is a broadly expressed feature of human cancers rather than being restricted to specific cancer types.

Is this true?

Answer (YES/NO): NO